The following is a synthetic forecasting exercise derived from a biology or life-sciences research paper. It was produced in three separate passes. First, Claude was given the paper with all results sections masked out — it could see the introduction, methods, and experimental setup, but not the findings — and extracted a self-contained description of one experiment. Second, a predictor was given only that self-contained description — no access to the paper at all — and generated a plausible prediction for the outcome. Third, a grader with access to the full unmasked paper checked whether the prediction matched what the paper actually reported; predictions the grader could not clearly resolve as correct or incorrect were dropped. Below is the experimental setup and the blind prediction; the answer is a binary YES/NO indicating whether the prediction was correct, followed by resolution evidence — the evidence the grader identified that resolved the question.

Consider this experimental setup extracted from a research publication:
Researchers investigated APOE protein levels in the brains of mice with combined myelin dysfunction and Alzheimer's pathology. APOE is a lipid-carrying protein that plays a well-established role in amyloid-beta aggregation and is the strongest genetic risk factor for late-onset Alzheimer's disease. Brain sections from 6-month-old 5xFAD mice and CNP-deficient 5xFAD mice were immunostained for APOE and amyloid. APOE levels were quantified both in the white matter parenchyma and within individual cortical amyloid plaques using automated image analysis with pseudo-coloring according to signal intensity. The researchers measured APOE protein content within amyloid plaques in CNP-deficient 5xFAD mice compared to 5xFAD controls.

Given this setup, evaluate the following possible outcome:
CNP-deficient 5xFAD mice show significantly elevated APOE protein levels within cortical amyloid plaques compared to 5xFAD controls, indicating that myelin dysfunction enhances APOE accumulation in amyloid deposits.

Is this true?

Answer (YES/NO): YES